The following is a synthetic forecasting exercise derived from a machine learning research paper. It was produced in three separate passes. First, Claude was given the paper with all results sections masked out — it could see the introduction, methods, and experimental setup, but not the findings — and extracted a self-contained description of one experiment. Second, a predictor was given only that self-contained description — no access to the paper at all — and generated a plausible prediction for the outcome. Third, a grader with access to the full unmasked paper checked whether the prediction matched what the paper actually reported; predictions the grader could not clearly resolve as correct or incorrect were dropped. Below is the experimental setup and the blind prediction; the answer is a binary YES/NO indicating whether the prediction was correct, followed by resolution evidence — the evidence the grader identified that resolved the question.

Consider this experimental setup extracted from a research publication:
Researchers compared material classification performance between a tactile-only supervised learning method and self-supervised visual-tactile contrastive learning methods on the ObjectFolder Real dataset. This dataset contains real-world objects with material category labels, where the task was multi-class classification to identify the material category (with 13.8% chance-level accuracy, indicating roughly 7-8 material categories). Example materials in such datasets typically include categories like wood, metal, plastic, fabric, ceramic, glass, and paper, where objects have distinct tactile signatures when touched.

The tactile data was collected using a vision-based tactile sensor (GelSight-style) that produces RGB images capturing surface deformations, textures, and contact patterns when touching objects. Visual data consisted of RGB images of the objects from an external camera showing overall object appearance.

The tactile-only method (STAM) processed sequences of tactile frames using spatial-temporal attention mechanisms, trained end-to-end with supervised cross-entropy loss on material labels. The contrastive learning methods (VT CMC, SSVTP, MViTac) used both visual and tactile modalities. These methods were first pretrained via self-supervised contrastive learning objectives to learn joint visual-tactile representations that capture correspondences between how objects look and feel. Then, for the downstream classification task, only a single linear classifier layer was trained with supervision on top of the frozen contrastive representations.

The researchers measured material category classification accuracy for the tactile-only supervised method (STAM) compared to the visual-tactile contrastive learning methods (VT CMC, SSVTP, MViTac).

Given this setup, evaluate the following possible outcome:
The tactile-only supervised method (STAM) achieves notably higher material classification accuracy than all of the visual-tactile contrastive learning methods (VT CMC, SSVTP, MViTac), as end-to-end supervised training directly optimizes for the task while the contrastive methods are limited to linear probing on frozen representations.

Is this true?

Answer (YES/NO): YES